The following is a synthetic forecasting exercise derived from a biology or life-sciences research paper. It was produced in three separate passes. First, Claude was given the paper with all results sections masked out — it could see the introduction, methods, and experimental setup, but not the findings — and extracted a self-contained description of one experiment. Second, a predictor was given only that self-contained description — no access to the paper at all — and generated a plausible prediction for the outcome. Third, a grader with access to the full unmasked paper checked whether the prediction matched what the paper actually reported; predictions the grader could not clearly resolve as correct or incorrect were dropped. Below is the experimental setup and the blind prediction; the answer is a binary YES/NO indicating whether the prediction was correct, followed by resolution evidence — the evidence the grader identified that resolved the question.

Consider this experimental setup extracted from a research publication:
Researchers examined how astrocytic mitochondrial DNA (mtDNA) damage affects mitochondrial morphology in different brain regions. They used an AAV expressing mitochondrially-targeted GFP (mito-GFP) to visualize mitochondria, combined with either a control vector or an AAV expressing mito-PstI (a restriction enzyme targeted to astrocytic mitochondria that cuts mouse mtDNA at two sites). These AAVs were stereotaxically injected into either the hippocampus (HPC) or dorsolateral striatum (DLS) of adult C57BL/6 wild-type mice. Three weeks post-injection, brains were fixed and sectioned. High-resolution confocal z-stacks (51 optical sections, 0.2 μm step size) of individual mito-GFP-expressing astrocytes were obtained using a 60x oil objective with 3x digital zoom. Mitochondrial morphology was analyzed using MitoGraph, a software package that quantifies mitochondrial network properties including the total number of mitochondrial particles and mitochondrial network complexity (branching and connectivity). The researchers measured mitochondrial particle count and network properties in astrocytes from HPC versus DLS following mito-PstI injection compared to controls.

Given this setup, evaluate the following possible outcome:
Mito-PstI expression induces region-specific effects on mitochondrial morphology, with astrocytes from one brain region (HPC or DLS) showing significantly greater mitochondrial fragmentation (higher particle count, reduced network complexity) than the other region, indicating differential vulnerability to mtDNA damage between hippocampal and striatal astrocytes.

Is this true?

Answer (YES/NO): YES